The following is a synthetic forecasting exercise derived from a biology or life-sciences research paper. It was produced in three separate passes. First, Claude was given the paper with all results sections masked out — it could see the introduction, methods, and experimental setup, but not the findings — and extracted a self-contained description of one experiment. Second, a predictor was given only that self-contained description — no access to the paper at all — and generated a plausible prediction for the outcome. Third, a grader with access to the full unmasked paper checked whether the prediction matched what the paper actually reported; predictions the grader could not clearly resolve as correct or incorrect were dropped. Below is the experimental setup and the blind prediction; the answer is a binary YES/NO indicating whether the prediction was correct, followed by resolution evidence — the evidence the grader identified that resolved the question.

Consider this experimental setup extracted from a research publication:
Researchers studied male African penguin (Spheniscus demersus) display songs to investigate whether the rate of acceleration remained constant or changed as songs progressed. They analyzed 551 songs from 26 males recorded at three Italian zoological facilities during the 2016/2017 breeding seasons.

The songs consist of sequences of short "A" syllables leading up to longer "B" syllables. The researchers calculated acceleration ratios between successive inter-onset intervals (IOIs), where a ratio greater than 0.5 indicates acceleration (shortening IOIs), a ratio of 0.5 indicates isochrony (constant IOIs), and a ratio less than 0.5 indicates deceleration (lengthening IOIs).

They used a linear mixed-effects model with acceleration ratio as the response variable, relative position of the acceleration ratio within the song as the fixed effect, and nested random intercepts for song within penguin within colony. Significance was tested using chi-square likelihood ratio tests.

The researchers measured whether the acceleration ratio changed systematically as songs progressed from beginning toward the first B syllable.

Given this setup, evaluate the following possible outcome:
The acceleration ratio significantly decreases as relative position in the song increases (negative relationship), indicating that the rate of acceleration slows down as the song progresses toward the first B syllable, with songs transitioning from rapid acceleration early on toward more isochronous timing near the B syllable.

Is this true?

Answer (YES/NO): YES